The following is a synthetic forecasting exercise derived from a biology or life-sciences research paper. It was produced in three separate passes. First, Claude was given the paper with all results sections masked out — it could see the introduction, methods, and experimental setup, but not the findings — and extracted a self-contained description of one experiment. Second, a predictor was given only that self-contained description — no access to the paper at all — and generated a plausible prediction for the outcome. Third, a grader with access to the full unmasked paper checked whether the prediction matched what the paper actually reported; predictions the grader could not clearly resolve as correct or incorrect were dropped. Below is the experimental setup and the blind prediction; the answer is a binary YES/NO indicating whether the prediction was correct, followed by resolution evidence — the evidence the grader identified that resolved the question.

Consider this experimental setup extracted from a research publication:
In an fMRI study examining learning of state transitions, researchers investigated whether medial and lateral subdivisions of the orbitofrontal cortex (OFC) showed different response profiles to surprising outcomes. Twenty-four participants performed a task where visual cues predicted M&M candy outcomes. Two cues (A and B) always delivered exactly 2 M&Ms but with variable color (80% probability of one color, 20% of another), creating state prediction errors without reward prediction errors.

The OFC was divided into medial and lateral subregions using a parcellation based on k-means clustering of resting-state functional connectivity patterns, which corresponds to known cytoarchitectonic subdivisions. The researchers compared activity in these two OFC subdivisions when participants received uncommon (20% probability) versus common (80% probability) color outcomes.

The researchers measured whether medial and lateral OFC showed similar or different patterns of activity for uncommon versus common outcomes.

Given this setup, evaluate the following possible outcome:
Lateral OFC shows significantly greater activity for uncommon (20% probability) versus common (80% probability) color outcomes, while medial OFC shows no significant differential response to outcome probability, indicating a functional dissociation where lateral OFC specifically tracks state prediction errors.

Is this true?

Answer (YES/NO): NO